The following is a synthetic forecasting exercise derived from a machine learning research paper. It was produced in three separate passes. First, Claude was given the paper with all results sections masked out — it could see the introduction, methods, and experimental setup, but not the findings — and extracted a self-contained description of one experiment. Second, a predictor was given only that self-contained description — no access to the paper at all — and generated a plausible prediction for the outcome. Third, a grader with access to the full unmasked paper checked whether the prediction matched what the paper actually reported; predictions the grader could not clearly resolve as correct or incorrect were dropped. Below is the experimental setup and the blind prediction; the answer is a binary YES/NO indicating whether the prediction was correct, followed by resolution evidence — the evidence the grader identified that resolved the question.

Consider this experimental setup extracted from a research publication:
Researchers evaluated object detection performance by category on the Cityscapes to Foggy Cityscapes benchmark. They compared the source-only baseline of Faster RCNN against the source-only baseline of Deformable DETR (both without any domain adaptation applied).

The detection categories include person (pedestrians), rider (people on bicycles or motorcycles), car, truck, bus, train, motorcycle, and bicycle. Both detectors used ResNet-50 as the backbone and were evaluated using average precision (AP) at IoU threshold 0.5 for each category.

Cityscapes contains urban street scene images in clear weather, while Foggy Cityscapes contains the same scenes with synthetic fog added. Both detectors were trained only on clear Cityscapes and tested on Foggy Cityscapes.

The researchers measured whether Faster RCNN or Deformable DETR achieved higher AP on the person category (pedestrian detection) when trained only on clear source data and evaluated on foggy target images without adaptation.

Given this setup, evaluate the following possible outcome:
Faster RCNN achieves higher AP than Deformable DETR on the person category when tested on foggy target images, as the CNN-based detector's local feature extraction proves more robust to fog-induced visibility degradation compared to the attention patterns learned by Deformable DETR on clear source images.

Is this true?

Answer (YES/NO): NO